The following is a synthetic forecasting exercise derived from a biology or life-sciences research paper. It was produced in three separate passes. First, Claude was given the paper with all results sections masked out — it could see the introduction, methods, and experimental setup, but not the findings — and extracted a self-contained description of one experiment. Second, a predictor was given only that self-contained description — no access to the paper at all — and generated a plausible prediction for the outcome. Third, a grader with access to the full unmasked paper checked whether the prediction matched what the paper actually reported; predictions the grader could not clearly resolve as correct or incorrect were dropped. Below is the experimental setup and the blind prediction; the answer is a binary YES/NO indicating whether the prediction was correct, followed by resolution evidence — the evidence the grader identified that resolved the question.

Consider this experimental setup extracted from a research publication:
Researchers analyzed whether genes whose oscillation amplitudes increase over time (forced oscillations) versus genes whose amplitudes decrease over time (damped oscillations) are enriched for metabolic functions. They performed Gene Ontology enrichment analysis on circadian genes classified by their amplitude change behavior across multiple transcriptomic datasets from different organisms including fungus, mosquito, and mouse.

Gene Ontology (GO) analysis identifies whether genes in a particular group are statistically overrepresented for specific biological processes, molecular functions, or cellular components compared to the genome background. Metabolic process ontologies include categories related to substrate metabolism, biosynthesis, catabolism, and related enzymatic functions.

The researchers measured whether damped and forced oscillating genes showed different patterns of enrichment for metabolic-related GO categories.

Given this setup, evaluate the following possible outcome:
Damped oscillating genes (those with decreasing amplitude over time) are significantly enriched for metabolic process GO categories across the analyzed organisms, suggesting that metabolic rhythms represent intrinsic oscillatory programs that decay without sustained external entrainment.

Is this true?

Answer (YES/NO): NO